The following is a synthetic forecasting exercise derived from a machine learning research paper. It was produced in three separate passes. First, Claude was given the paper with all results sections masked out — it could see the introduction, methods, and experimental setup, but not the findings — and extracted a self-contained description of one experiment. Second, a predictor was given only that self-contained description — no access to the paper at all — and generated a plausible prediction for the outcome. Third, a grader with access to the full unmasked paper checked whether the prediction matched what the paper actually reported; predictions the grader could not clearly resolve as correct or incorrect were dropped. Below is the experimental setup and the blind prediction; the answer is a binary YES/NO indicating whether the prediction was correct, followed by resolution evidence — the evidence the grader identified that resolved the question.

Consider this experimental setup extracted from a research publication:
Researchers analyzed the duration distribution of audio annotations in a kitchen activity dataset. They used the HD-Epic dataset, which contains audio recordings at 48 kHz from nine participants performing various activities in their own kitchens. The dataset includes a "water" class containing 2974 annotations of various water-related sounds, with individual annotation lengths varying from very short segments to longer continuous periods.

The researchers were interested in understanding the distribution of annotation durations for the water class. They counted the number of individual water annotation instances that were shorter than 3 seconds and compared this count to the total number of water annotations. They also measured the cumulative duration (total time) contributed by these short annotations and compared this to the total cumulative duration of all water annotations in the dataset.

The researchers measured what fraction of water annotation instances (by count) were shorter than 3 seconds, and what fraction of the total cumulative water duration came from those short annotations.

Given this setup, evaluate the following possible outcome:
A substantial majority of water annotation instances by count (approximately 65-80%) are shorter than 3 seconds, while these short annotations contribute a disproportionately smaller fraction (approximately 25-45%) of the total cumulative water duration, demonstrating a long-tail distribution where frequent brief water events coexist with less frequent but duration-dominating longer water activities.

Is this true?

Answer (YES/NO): NO